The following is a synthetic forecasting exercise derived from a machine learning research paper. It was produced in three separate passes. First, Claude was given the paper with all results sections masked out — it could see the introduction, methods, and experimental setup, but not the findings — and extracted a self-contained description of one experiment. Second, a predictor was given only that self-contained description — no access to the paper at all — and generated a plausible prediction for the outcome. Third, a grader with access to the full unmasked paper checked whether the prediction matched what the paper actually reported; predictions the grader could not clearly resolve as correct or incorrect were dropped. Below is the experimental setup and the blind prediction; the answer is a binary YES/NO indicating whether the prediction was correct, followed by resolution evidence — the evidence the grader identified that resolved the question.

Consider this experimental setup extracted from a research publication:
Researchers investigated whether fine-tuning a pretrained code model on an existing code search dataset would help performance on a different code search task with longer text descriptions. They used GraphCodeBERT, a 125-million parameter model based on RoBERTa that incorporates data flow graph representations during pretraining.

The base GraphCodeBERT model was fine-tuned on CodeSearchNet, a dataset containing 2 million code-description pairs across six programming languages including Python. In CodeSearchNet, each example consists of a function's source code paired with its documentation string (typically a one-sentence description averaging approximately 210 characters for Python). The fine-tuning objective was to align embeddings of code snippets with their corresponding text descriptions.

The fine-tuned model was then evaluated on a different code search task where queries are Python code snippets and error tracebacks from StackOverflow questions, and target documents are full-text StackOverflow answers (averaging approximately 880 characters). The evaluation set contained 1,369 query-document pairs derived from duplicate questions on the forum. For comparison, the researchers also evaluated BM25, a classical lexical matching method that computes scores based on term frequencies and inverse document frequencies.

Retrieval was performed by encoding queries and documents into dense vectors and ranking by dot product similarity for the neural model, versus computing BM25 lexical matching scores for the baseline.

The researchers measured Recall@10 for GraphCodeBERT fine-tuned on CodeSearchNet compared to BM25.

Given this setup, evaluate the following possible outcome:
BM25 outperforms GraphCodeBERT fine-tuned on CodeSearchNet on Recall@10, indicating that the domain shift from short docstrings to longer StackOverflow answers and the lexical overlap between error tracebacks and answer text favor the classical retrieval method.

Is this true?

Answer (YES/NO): YES